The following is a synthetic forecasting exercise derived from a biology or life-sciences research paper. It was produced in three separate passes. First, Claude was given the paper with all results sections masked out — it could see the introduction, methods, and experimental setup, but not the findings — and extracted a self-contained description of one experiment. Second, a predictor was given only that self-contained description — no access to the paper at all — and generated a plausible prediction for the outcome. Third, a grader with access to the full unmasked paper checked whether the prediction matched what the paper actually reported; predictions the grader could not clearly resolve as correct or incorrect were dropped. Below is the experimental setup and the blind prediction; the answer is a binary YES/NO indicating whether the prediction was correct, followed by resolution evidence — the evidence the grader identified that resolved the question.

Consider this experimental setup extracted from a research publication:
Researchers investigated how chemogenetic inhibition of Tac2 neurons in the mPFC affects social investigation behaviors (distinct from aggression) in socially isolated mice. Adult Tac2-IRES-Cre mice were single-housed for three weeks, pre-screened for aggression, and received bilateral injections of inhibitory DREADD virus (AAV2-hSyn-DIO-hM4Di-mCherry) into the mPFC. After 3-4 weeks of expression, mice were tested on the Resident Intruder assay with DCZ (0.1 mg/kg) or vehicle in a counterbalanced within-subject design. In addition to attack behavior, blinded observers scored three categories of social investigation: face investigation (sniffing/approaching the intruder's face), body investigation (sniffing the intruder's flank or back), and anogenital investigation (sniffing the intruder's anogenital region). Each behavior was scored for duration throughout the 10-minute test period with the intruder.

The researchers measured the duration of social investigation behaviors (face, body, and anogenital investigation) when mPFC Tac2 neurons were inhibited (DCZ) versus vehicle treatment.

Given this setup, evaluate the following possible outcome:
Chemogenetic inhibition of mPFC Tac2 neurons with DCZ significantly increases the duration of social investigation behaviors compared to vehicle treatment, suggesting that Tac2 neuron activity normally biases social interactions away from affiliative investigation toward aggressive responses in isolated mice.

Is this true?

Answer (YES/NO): NO